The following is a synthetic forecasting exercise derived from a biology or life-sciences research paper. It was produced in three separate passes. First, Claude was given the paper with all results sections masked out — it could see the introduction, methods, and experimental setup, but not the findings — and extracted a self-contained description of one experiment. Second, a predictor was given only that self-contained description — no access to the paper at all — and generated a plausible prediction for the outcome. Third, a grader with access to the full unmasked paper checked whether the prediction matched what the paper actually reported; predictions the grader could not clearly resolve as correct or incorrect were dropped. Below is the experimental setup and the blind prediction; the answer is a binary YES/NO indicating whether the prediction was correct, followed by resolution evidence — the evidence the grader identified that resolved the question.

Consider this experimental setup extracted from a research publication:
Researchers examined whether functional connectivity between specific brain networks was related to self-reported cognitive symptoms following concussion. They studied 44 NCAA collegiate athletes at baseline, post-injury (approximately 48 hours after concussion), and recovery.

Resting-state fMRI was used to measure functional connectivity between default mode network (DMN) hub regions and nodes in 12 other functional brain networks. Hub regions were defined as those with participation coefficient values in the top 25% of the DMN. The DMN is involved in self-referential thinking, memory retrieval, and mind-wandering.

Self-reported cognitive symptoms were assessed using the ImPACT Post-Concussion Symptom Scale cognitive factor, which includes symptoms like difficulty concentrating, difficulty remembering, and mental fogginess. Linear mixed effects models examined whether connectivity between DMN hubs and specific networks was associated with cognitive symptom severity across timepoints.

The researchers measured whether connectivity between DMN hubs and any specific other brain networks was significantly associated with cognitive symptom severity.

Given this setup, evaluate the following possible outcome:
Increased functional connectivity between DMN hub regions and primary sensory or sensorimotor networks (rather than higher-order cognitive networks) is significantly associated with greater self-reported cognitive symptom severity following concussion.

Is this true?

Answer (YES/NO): NO